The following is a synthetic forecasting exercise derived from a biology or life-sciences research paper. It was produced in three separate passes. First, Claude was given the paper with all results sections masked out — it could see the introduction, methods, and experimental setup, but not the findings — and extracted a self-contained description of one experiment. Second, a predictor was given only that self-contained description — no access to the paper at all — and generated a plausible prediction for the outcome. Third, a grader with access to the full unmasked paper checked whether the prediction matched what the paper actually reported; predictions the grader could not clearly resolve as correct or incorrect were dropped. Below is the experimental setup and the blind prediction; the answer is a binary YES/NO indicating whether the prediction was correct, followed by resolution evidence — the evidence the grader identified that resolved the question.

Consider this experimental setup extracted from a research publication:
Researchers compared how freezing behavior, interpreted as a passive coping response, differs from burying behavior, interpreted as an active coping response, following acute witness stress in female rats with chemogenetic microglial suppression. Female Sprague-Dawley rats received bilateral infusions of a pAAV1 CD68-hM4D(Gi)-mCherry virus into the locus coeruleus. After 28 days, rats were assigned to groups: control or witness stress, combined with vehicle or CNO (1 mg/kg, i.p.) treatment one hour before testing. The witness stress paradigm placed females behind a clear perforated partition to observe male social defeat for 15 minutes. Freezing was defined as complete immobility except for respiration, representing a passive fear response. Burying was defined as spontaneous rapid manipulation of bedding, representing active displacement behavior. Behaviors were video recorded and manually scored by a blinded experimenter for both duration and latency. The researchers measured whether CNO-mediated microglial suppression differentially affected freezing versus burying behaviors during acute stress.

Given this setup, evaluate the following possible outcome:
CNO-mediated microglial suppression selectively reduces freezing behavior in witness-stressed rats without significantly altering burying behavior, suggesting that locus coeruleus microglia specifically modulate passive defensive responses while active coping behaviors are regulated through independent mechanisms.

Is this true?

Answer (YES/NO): NO